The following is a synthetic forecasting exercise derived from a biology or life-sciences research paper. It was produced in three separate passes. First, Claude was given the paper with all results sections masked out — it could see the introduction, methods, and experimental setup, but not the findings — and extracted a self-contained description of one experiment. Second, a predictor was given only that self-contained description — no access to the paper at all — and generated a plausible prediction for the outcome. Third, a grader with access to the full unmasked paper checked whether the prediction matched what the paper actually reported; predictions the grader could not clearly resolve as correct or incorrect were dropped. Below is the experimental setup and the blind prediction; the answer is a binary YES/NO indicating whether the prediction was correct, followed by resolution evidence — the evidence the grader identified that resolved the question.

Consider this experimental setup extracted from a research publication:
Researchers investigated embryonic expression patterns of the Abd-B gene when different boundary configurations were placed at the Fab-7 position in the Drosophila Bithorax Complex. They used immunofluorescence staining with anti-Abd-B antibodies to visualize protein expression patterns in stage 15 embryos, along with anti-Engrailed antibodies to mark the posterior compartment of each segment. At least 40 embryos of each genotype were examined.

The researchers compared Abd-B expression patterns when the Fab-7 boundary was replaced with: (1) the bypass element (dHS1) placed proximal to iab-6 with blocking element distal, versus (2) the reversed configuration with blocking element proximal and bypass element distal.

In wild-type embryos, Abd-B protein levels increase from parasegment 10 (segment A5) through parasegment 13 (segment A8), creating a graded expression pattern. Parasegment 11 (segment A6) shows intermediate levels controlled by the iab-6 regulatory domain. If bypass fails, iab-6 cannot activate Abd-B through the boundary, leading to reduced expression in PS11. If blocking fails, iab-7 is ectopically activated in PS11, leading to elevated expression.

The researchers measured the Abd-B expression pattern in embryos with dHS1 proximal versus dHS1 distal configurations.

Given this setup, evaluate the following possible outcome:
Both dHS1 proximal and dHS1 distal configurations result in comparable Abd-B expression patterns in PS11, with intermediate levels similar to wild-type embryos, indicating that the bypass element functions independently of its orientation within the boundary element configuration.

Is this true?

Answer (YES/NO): NO